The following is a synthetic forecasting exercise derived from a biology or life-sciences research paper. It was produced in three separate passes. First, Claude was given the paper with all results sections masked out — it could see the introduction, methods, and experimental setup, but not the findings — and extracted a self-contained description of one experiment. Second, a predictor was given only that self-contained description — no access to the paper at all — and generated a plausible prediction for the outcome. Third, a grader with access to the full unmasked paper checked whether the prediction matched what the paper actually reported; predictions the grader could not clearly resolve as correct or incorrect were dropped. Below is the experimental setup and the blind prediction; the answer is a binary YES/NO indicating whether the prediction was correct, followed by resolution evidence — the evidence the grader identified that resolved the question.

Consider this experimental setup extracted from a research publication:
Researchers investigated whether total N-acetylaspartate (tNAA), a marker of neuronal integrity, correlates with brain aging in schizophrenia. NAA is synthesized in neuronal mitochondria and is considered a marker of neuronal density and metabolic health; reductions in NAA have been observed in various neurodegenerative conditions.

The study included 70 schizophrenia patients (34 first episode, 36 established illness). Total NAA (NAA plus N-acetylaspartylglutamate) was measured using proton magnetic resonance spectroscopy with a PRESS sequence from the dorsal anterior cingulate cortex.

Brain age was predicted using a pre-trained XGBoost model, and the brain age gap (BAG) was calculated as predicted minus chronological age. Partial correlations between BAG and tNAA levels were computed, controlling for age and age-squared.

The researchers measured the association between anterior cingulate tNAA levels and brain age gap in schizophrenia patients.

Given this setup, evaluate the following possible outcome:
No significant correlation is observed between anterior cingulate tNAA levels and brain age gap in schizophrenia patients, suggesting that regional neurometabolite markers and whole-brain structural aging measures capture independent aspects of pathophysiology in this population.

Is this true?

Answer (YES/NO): NO